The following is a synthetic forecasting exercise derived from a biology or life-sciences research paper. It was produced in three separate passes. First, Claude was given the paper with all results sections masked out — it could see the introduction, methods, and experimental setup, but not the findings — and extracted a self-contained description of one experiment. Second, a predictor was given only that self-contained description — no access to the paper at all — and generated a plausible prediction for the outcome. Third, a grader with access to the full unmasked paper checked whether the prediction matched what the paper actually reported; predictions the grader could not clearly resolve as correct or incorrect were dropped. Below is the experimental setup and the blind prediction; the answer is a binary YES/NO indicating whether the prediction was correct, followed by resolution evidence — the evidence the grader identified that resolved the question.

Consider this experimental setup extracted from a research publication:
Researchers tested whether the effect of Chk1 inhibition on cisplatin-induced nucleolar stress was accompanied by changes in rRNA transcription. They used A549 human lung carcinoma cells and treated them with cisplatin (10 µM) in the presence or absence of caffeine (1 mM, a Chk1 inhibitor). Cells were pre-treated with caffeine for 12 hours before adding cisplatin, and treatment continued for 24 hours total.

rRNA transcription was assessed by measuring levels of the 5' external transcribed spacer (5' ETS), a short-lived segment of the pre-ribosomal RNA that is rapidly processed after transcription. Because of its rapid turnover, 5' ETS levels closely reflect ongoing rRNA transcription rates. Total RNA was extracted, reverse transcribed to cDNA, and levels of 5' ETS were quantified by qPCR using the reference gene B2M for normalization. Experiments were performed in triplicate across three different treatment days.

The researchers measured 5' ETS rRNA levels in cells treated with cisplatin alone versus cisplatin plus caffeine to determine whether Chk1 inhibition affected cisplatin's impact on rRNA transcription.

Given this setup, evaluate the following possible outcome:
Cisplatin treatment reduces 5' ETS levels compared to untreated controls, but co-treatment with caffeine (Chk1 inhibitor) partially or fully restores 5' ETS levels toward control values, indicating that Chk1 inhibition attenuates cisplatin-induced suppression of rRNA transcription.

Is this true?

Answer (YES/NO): NO